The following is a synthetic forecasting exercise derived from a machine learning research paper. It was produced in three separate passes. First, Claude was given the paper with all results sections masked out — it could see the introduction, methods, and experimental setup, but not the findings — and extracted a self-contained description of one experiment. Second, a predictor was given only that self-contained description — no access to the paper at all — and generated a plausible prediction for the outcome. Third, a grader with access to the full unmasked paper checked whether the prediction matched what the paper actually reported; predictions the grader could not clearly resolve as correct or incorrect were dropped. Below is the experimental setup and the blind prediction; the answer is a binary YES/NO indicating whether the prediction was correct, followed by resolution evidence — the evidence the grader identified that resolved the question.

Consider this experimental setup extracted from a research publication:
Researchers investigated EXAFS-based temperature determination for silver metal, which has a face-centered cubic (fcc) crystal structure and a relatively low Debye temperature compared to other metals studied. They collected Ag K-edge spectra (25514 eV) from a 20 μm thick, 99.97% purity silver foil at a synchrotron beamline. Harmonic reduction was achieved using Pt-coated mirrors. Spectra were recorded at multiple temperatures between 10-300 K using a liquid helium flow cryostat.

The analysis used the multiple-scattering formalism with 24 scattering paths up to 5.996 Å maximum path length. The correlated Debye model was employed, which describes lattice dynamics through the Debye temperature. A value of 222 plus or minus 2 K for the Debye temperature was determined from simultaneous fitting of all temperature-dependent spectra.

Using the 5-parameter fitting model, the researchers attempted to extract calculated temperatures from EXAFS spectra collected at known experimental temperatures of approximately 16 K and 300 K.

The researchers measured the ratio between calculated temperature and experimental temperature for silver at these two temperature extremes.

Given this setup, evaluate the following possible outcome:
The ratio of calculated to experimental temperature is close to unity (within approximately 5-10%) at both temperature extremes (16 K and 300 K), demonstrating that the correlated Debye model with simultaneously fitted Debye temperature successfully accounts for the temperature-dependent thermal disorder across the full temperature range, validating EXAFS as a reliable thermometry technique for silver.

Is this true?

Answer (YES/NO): NO